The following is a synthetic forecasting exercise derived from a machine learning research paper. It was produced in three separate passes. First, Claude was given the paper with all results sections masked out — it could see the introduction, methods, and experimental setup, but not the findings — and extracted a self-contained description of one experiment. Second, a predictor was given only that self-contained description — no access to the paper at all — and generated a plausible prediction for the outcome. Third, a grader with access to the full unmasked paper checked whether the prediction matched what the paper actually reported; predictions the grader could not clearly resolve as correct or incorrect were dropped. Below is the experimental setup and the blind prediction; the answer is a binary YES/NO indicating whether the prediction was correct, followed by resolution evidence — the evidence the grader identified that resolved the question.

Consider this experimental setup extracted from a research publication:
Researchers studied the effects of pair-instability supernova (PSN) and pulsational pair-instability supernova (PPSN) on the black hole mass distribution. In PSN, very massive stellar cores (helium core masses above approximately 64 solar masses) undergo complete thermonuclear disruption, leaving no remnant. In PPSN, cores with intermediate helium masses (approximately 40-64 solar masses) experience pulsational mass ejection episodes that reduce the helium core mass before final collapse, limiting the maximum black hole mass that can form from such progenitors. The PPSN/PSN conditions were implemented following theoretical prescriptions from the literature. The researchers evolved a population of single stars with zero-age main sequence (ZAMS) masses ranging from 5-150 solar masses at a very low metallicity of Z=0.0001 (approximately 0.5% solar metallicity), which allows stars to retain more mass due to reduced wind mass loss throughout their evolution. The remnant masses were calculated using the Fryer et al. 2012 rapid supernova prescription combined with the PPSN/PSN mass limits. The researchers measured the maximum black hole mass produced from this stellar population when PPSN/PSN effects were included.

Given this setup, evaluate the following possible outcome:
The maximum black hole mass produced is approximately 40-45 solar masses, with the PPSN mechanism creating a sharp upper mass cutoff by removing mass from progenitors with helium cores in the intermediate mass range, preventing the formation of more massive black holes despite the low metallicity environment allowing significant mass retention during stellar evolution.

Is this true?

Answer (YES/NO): YES